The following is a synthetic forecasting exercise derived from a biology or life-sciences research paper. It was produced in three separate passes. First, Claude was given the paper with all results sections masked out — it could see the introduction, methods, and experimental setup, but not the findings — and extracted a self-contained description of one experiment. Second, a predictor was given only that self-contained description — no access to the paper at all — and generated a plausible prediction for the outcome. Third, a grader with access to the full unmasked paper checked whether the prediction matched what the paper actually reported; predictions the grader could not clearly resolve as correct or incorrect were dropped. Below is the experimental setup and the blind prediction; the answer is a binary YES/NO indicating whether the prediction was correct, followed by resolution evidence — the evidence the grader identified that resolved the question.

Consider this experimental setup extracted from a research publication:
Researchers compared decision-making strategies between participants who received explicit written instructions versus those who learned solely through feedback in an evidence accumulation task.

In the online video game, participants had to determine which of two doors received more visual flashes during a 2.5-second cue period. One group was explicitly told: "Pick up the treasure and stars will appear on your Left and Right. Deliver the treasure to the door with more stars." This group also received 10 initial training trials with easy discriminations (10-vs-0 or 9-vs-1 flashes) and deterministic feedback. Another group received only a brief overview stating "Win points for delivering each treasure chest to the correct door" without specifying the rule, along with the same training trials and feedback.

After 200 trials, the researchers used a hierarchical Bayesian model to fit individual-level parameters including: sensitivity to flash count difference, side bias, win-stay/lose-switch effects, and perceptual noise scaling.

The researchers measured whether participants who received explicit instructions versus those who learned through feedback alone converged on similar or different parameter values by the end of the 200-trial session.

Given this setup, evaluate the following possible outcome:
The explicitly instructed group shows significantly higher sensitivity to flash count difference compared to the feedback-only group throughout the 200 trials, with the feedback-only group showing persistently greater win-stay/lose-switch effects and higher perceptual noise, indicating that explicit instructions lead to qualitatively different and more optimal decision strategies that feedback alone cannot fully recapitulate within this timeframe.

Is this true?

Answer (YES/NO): NO